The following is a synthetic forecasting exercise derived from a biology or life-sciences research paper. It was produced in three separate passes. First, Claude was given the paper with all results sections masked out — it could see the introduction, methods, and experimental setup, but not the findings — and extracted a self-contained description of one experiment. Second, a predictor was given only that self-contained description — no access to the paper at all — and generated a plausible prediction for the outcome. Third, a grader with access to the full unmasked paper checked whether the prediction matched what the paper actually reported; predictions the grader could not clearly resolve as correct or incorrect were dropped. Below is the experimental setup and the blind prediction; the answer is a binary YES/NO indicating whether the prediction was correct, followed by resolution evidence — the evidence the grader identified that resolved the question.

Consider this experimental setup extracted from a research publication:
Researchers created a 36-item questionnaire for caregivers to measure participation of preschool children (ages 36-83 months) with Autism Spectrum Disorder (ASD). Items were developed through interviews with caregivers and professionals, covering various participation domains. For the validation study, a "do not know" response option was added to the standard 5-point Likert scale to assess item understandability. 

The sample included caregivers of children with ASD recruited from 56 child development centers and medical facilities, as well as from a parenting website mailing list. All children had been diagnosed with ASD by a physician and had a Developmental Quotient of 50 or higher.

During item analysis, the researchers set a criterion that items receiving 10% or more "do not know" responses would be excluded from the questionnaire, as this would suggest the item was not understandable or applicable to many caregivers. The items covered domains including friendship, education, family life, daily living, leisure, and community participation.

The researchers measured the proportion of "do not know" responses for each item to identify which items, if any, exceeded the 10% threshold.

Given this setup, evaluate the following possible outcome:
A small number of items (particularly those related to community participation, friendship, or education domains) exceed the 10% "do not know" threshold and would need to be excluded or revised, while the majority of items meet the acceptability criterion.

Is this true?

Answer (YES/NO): YES